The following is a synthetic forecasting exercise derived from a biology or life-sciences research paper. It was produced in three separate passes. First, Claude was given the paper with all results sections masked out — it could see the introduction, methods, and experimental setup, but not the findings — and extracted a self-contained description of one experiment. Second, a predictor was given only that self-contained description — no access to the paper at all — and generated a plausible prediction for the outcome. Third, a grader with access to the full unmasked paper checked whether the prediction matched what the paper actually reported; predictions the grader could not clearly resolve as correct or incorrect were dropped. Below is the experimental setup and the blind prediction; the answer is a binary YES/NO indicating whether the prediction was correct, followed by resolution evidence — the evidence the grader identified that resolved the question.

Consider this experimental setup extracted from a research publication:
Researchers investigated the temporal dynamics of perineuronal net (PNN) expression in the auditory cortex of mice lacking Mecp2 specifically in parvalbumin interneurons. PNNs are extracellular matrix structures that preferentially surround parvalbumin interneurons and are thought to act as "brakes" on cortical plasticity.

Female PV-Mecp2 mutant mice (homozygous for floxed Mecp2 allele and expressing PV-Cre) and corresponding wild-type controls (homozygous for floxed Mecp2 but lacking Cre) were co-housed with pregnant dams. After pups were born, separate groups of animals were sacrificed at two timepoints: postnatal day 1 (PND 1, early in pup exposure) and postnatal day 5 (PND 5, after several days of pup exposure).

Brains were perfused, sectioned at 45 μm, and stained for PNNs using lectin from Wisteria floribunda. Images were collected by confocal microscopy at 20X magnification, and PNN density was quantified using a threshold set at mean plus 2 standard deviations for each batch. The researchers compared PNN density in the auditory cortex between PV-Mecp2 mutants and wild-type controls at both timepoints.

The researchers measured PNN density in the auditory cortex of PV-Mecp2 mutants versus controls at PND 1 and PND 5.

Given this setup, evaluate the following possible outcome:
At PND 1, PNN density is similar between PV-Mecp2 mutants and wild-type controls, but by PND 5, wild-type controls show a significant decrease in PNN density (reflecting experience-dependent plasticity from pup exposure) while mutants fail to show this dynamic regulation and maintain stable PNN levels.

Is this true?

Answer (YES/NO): NO